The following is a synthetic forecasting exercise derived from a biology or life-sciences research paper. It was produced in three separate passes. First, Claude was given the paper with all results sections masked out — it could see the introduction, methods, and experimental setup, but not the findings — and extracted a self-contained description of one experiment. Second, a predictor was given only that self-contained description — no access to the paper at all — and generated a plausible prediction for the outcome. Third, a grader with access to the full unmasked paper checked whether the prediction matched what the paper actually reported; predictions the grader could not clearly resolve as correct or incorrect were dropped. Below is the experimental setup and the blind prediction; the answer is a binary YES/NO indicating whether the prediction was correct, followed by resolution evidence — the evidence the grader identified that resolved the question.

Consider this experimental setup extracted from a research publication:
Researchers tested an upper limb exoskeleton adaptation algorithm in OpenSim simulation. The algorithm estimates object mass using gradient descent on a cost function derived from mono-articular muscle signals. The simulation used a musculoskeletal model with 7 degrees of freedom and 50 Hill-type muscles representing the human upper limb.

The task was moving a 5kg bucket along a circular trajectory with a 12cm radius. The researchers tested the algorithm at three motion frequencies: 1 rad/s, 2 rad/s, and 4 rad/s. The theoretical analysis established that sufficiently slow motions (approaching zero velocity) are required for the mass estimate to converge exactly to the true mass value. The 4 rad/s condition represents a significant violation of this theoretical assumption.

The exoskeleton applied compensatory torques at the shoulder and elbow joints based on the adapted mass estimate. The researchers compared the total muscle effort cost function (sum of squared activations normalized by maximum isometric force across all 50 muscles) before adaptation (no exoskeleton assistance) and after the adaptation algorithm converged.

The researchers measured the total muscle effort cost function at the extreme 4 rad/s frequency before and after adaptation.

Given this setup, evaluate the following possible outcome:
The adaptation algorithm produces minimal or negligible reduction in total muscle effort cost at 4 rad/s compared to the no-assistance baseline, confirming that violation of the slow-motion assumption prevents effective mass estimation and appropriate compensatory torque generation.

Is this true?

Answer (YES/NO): NO